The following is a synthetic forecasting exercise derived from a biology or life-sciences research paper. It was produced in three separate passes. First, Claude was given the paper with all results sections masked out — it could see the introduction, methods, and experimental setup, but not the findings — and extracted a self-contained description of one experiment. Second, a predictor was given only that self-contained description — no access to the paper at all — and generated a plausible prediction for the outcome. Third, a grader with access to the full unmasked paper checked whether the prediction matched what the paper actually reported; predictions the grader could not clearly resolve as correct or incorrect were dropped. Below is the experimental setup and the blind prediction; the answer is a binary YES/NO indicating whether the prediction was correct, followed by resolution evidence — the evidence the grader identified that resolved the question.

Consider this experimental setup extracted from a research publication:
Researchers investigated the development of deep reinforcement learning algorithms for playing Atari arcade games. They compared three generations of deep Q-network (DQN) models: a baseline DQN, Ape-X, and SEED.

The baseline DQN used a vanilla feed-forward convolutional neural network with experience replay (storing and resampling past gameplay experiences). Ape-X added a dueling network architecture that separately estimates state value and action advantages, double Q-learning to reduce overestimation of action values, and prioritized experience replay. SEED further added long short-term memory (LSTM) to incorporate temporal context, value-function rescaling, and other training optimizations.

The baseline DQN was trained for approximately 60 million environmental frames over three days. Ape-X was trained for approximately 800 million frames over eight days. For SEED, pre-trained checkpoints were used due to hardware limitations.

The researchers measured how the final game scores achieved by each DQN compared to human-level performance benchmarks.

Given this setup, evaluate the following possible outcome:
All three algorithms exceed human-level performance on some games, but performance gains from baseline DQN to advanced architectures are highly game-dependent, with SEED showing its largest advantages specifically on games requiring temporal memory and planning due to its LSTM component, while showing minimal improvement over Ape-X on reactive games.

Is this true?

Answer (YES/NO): NO